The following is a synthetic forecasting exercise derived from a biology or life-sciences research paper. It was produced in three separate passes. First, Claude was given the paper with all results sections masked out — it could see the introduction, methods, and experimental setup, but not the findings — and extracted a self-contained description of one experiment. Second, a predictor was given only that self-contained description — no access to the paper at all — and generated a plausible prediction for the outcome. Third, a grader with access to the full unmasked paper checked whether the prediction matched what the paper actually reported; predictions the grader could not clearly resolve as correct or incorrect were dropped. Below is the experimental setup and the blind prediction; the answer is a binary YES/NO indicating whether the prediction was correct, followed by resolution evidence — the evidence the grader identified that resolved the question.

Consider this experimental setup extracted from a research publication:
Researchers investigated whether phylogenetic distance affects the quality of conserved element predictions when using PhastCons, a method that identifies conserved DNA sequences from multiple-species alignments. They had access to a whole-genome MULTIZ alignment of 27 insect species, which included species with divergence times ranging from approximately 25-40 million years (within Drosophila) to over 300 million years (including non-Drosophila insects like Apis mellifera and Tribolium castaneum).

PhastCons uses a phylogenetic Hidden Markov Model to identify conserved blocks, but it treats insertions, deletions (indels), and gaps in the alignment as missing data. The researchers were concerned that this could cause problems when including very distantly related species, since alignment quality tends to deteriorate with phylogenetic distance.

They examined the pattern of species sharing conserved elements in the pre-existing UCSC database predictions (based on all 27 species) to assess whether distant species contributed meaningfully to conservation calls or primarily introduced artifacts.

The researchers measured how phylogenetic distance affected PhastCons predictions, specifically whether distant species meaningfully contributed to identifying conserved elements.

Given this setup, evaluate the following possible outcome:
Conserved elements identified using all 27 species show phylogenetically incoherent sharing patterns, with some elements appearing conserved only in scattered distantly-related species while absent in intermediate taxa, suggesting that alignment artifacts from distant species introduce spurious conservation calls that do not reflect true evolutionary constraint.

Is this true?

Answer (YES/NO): YES